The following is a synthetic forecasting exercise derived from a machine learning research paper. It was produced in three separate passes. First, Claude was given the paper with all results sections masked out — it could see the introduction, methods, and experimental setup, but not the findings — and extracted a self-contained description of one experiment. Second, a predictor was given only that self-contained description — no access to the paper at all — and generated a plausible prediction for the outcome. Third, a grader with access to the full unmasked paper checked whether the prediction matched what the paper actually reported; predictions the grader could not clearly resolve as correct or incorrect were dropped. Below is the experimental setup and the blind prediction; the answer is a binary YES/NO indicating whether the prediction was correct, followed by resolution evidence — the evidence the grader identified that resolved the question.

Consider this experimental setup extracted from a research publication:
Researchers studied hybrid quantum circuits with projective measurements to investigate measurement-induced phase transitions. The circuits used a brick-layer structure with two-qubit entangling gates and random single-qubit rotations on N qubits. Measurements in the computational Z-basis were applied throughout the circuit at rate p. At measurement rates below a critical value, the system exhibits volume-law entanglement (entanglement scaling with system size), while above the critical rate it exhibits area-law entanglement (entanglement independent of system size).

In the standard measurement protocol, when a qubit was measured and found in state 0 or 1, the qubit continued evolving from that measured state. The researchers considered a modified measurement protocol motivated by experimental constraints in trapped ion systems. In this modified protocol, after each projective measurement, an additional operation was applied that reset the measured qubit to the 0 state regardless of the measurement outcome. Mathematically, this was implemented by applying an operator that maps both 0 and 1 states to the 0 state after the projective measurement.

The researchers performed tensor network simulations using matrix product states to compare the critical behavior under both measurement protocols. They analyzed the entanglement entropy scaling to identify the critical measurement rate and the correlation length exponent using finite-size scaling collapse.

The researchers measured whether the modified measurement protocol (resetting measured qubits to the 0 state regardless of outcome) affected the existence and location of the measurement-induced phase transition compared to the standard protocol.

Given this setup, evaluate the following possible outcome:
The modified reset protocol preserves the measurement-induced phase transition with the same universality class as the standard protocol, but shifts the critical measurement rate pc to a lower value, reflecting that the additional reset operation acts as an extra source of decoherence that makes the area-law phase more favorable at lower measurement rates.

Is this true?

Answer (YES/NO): NO